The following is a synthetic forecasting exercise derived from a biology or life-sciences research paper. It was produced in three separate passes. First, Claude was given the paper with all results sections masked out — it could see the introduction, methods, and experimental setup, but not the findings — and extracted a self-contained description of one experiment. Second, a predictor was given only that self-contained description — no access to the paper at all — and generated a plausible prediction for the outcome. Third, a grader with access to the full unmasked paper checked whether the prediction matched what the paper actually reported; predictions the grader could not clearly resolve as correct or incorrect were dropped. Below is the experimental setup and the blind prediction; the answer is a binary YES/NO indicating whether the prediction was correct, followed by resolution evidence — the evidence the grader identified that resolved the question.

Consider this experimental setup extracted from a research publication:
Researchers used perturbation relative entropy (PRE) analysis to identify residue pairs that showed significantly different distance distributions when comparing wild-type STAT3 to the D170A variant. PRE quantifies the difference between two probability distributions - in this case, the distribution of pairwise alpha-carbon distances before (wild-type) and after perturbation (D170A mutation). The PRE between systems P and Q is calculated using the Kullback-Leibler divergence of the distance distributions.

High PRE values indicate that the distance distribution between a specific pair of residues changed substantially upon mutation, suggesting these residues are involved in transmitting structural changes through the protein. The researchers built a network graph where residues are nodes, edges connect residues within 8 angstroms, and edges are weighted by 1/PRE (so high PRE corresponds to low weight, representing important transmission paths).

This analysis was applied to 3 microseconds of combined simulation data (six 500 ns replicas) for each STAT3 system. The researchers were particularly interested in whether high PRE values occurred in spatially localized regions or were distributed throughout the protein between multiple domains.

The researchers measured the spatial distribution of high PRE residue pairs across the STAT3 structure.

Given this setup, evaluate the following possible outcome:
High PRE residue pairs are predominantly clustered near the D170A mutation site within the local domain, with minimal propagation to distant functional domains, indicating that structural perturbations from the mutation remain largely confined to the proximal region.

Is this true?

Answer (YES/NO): NO